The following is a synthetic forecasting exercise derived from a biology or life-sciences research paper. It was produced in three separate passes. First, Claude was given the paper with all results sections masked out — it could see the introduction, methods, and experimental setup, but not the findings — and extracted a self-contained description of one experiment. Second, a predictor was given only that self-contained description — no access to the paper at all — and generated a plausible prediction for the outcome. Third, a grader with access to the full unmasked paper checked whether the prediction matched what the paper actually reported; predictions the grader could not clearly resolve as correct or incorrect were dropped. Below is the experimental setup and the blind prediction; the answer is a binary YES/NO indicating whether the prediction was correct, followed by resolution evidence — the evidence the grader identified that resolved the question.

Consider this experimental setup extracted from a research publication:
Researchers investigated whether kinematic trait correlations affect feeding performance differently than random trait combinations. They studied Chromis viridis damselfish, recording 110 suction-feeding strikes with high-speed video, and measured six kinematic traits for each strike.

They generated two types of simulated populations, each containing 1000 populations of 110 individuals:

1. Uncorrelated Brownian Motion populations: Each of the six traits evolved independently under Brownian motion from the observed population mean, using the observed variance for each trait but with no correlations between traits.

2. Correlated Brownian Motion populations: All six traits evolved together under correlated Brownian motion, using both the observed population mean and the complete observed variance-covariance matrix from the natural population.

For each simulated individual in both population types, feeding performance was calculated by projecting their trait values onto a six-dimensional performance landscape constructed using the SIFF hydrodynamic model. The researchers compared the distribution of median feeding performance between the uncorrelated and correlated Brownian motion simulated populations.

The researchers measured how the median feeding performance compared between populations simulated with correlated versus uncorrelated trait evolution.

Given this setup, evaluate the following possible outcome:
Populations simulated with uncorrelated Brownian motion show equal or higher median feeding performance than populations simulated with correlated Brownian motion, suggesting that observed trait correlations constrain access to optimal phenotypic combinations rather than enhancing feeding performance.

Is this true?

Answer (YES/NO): NO